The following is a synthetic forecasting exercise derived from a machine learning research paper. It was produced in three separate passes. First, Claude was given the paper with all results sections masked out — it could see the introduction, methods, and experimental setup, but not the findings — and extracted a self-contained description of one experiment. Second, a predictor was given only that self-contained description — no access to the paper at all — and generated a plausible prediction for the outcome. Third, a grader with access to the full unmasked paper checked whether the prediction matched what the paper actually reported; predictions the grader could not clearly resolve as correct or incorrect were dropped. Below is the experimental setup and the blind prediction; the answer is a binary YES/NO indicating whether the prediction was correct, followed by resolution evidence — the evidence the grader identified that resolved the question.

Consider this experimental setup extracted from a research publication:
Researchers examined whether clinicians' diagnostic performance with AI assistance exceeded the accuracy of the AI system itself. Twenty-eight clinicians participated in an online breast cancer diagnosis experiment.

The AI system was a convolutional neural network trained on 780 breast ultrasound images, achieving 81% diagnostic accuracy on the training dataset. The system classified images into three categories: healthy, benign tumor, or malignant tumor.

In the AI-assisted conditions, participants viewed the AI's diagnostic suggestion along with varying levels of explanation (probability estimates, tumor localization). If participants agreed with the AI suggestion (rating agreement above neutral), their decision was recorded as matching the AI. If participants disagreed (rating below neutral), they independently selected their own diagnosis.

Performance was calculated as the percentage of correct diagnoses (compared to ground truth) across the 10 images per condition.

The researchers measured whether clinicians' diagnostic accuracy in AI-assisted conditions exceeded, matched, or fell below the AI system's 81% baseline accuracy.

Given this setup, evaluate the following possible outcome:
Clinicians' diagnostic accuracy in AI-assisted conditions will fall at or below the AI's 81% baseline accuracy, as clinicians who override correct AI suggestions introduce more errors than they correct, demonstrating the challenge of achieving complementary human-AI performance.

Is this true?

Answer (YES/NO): YES